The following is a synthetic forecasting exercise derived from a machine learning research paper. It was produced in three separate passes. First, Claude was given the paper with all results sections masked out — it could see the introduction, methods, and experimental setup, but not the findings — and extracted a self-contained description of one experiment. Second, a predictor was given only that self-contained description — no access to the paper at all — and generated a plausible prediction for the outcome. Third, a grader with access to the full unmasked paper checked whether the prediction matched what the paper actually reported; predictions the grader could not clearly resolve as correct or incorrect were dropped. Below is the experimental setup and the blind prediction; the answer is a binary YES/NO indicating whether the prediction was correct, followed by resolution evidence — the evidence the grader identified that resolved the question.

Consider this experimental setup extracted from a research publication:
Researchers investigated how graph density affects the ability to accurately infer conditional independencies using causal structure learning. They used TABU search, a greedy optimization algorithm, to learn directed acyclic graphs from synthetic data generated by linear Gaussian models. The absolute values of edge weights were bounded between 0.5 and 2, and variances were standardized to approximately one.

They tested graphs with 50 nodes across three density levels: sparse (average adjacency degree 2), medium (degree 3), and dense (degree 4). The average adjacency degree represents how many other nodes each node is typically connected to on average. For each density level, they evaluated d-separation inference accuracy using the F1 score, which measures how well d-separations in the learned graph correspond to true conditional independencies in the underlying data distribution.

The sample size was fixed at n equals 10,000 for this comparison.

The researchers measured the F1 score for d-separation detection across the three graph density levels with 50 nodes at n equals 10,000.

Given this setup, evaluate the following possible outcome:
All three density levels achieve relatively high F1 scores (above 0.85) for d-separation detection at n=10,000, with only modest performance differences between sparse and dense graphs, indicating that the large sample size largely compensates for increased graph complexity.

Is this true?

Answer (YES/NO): NO